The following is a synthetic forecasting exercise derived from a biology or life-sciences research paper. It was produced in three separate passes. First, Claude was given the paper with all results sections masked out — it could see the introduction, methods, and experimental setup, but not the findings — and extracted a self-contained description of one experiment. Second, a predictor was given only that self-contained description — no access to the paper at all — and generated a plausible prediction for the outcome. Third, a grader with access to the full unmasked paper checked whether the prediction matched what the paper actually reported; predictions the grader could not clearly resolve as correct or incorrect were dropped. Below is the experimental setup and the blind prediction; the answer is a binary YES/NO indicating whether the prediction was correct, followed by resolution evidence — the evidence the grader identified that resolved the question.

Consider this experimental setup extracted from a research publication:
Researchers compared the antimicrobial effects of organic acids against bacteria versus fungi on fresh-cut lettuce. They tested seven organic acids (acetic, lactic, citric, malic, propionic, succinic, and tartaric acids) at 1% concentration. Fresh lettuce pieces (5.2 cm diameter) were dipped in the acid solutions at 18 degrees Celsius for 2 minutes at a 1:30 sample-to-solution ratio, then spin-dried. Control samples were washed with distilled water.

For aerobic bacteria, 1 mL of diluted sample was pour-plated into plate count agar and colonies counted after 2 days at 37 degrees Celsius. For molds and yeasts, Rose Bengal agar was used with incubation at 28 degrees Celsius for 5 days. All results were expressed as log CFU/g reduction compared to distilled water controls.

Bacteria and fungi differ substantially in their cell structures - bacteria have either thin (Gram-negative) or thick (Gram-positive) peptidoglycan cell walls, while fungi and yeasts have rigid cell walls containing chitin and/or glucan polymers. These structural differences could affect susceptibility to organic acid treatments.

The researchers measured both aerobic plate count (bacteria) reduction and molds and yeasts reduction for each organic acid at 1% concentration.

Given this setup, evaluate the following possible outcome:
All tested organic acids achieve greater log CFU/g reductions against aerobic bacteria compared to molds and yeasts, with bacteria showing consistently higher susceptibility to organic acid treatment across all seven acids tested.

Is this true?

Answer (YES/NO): NO